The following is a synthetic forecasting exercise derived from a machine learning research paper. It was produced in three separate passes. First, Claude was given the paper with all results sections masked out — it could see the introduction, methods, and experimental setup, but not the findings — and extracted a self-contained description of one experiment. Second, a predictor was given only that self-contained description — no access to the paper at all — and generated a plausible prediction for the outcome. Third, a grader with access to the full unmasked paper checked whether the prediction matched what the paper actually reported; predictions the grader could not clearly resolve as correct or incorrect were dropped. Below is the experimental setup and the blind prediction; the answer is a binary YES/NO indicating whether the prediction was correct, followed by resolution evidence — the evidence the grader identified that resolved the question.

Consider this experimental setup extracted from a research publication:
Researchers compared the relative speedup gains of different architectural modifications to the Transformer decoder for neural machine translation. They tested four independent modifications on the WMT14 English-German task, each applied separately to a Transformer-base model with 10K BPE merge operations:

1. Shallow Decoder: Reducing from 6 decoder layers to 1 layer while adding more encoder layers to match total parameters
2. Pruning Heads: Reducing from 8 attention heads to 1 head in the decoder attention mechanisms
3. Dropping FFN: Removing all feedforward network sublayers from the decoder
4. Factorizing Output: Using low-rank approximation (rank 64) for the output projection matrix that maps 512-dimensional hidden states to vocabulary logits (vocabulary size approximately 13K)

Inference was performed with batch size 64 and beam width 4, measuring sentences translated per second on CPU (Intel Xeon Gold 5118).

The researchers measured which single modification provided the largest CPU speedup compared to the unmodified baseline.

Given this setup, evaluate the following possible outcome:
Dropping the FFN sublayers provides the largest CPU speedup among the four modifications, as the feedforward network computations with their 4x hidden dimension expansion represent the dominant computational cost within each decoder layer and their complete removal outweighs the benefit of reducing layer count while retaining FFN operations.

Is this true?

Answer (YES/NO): NO